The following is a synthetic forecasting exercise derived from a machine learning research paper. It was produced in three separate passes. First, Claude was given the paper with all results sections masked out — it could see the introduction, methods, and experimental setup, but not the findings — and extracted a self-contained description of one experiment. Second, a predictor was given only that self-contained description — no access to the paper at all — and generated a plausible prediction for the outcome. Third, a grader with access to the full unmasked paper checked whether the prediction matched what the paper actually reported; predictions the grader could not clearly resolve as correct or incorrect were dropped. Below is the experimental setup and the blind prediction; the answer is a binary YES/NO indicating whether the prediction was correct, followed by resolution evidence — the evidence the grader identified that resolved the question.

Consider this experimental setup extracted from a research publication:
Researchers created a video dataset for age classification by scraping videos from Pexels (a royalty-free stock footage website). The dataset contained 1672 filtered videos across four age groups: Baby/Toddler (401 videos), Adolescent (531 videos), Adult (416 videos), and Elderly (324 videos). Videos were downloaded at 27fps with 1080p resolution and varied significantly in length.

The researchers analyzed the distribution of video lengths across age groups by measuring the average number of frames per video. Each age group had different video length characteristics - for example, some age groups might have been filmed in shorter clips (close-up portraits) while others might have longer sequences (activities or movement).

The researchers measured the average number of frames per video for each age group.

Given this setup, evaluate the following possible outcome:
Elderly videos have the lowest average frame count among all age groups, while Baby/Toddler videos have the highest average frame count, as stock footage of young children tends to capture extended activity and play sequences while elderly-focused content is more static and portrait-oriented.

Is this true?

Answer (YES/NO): NO